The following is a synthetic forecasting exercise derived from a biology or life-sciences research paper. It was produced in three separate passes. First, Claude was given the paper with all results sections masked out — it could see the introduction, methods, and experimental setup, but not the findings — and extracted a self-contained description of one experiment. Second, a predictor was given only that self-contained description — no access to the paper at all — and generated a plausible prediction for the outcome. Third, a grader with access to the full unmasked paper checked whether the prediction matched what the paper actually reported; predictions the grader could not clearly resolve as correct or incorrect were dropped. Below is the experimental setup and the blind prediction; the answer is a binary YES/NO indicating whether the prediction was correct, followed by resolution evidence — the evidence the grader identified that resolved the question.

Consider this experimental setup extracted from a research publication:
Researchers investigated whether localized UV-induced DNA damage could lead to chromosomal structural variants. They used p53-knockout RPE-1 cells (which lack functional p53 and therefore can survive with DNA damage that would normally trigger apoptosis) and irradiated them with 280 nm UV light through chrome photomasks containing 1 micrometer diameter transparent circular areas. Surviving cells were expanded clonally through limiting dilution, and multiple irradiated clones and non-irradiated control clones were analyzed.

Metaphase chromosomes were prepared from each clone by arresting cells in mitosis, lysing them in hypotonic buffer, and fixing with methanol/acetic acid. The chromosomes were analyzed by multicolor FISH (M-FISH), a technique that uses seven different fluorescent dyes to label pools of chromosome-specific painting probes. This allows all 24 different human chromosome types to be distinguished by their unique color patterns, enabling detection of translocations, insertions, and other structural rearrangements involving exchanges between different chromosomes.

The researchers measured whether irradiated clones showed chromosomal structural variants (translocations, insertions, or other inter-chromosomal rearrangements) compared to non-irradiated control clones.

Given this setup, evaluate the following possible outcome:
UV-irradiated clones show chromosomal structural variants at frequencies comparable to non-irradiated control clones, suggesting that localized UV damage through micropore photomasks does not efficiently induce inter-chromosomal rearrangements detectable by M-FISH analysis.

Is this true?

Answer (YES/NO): NO